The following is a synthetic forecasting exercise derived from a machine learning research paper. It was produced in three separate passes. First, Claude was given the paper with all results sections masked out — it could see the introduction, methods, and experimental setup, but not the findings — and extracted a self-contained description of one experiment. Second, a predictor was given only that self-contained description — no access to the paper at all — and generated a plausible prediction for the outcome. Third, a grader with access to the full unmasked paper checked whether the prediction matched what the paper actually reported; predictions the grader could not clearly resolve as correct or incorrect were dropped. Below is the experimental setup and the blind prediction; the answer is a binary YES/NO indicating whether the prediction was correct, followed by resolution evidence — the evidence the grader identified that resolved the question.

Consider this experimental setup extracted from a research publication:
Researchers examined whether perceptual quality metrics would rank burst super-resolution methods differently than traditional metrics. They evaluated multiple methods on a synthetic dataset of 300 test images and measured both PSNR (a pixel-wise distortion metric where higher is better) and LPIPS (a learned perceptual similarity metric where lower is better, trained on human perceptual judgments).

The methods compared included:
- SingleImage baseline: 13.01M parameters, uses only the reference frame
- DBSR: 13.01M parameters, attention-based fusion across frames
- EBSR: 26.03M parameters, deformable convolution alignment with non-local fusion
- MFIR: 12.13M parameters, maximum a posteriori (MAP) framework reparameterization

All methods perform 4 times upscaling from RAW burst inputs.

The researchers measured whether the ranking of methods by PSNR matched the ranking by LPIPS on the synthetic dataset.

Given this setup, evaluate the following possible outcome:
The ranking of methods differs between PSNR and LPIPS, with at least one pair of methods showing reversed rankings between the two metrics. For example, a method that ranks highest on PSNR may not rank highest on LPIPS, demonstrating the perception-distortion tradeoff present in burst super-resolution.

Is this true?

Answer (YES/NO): NO